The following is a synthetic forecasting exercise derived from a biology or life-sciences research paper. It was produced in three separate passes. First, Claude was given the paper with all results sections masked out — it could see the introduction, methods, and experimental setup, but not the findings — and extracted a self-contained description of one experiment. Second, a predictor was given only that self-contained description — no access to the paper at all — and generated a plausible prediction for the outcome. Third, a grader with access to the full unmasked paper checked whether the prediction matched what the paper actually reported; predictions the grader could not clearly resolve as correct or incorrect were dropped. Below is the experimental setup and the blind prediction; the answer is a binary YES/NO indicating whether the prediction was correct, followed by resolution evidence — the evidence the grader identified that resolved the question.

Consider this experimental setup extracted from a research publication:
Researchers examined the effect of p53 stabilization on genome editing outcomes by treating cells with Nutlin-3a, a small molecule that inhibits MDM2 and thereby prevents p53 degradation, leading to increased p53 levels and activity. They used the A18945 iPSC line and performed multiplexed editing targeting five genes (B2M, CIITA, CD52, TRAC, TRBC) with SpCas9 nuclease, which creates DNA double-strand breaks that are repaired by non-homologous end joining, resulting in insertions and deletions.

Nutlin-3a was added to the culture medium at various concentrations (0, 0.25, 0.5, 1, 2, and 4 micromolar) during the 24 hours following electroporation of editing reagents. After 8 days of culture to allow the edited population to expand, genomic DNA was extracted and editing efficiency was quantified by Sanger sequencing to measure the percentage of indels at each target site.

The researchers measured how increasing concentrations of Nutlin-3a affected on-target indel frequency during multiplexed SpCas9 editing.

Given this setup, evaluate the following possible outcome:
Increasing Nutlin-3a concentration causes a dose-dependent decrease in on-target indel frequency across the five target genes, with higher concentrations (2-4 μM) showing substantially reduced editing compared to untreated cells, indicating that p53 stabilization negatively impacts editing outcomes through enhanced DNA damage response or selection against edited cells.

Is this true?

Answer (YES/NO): YES